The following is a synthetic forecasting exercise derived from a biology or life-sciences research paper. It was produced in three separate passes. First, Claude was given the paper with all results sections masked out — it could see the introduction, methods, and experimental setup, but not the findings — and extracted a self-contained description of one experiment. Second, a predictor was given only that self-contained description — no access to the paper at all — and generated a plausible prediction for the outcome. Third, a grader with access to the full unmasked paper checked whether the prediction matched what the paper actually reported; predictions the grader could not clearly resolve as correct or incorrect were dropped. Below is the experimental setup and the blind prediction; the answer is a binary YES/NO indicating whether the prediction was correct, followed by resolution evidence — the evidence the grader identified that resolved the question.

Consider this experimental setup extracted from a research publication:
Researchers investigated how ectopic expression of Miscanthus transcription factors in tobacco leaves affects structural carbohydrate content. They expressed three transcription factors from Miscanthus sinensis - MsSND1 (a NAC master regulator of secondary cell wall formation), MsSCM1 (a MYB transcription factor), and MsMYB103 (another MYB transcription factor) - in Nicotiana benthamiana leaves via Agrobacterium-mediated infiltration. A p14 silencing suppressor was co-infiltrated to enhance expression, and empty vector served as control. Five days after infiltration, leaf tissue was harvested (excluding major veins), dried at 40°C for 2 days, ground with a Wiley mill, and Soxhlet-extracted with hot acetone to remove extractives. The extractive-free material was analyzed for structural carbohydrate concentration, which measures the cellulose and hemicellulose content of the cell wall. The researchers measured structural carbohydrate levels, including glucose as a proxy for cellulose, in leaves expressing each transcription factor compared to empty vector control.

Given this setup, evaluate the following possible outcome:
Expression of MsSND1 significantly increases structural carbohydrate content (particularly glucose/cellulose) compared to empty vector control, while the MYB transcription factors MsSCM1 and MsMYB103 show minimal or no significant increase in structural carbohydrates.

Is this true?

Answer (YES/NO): NO